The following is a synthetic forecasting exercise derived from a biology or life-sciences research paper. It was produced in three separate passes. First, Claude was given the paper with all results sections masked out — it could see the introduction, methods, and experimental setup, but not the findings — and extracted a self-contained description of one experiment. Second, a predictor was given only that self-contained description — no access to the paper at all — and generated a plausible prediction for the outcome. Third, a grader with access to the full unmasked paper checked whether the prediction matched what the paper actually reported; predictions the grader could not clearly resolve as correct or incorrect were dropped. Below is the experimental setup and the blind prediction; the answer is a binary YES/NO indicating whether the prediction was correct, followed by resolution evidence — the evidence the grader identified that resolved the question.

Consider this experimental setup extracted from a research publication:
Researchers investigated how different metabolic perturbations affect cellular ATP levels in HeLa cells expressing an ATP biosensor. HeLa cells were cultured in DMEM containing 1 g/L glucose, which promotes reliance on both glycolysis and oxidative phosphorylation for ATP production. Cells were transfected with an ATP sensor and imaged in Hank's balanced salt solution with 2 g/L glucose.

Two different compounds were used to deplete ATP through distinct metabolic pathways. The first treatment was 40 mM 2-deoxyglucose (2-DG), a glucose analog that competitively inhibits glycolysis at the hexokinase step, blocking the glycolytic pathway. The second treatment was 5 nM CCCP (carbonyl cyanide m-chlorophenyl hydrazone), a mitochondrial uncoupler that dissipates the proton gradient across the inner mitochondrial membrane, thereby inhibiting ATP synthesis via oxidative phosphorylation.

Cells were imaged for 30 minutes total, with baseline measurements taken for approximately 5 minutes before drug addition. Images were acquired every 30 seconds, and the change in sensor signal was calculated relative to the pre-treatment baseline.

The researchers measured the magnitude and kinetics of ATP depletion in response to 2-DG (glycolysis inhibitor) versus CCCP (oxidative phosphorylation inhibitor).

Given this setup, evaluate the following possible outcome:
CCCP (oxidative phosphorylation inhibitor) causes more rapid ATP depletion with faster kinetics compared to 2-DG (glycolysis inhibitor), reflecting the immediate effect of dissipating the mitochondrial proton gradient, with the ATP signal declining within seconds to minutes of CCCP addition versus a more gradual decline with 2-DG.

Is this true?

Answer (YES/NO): YES